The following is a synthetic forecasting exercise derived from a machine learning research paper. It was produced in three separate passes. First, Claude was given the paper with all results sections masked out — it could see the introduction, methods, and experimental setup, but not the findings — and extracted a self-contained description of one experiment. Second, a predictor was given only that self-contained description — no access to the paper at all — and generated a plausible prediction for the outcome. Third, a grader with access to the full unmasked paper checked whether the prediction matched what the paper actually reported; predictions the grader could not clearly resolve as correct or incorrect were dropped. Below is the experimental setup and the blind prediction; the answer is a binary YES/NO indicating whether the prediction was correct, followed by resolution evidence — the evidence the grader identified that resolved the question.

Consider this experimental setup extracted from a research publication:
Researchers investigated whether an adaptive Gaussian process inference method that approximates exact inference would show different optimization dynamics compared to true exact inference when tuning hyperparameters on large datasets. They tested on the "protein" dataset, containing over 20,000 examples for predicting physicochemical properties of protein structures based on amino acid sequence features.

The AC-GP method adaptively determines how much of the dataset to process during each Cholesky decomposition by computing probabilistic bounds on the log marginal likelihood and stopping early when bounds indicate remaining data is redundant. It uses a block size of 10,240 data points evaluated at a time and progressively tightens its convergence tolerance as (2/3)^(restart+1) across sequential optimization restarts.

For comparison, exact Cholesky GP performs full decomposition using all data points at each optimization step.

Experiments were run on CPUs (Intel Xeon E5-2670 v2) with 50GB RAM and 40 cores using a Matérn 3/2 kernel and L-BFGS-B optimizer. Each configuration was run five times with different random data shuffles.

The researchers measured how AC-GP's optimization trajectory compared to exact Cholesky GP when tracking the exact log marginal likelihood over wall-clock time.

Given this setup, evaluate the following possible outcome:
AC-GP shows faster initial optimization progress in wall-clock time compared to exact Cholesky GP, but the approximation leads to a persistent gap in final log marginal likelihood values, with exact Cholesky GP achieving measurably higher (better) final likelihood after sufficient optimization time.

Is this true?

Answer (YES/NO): NO